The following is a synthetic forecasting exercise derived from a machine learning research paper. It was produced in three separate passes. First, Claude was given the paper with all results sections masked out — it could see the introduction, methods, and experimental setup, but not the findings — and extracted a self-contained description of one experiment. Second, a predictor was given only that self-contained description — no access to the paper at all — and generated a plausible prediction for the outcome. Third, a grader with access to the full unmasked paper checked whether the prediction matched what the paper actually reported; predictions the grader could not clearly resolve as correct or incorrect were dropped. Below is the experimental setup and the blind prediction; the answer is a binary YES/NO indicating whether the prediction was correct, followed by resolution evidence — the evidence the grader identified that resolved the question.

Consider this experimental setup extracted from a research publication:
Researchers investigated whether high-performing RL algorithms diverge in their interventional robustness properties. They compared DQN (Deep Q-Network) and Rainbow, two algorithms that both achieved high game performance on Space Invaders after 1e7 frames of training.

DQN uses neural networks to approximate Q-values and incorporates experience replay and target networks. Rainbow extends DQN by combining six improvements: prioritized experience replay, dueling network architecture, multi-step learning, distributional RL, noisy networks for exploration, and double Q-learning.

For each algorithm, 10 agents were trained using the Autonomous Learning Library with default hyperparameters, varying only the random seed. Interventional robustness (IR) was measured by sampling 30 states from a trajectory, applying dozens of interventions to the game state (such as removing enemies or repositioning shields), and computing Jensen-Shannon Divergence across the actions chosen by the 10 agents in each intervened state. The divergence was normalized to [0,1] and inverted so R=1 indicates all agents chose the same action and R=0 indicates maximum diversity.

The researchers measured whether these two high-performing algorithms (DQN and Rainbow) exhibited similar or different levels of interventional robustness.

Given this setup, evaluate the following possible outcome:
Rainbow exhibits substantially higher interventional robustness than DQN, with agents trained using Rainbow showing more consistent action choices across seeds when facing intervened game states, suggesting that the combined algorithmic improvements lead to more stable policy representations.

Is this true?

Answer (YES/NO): YES